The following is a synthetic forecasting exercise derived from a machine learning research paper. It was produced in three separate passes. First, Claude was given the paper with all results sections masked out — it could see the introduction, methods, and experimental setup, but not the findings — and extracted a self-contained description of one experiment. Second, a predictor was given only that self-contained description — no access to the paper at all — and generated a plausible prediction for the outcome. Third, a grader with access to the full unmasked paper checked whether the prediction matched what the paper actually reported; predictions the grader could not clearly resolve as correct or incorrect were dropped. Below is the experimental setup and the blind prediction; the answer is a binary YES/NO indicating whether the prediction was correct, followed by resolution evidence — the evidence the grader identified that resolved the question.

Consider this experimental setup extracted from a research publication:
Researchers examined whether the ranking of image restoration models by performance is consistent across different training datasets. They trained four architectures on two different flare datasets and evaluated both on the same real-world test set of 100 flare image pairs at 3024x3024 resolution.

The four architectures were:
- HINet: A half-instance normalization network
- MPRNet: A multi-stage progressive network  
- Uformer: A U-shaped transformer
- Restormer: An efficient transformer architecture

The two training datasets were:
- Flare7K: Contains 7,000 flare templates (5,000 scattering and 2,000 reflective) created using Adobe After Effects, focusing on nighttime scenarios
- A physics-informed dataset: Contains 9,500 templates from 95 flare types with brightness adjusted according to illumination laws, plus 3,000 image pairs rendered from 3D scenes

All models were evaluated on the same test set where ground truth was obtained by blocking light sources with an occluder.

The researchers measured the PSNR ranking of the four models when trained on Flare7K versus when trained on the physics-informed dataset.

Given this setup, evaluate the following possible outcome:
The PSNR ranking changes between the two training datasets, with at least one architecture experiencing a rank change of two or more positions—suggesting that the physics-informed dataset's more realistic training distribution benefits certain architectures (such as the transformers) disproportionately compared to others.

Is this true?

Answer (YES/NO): YES